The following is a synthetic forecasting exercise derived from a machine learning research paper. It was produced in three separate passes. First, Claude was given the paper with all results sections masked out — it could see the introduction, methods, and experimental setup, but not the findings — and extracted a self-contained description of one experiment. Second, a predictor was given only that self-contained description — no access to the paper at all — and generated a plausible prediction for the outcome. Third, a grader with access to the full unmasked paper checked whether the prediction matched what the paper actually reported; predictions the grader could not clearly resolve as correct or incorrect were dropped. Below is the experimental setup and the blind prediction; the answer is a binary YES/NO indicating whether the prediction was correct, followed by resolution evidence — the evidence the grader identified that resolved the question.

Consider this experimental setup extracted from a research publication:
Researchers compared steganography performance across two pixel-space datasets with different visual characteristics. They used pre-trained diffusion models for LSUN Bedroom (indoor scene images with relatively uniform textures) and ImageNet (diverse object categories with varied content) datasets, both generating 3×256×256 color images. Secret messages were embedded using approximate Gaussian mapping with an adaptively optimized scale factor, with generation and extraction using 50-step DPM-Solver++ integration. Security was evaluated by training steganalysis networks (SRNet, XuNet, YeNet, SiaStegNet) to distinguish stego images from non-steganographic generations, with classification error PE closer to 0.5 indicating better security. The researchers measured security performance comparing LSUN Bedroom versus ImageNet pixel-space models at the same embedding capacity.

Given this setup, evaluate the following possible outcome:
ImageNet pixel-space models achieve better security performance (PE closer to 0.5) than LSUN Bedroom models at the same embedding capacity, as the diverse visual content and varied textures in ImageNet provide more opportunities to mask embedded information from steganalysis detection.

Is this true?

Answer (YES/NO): NO